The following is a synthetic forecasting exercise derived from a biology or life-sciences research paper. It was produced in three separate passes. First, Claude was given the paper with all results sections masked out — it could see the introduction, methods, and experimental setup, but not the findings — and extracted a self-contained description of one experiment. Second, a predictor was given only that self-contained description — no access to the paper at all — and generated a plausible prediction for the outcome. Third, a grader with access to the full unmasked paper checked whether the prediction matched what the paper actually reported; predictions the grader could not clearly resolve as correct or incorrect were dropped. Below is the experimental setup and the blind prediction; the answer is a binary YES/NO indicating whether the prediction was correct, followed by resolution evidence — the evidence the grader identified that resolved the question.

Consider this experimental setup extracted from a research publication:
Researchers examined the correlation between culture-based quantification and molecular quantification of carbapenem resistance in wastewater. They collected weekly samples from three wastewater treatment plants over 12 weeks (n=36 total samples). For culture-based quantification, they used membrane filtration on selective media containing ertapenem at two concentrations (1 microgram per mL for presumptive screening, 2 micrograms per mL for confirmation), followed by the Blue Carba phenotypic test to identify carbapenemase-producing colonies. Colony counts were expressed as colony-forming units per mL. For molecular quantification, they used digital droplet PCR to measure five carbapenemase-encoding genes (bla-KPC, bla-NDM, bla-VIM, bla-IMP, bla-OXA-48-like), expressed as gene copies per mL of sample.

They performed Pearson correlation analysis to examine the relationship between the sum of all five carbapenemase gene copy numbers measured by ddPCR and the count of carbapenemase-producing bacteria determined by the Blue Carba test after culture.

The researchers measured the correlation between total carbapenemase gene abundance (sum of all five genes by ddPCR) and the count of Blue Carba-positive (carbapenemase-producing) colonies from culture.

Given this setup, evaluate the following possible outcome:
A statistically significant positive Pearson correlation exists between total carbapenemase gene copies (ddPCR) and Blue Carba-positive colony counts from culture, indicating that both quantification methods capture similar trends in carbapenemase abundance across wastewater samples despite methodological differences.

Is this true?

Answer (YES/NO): NO